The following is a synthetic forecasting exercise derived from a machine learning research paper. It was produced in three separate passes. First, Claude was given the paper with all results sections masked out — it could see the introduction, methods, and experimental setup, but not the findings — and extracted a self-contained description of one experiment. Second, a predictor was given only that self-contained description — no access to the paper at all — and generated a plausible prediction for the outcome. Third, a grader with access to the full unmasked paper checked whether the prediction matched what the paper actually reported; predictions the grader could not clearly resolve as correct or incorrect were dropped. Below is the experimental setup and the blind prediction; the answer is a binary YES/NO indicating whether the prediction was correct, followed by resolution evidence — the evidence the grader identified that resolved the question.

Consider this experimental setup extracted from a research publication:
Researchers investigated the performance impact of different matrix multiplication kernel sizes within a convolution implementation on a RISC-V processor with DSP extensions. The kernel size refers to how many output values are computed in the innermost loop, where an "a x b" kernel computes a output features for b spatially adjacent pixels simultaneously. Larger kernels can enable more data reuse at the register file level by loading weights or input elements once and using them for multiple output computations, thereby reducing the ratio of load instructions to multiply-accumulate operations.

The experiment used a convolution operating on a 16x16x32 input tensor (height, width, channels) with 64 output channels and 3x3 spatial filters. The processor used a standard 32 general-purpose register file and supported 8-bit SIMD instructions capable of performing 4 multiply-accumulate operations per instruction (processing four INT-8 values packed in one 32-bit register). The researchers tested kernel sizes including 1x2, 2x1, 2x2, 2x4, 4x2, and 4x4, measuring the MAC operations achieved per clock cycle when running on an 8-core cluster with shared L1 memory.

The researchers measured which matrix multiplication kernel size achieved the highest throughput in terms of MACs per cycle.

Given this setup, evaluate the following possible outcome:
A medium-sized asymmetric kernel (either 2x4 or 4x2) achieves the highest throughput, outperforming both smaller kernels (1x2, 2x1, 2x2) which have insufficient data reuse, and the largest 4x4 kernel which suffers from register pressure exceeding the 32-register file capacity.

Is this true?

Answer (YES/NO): YES